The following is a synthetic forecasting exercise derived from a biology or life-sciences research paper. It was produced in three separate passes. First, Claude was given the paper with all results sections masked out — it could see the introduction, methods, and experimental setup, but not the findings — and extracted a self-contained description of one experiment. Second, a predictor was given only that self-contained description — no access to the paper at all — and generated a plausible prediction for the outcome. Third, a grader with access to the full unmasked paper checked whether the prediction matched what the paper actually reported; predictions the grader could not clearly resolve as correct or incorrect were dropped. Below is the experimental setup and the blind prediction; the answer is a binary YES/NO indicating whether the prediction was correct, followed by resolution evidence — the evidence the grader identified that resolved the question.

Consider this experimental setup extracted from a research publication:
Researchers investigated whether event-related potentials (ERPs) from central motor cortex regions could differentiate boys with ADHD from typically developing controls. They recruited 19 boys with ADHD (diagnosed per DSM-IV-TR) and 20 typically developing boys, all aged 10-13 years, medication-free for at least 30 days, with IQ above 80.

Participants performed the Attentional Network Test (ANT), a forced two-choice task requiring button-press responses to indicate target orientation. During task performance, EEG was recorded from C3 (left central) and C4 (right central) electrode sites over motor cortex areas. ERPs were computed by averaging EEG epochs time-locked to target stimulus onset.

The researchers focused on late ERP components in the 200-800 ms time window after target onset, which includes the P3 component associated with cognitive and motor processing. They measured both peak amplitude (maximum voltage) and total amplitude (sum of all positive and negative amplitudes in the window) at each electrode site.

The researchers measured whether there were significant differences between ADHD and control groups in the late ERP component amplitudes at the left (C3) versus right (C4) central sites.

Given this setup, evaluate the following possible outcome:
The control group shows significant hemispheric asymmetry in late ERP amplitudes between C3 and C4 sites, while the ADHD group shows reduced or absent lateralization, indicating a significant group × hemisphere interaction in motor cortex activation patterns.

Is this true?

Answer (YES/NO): NO